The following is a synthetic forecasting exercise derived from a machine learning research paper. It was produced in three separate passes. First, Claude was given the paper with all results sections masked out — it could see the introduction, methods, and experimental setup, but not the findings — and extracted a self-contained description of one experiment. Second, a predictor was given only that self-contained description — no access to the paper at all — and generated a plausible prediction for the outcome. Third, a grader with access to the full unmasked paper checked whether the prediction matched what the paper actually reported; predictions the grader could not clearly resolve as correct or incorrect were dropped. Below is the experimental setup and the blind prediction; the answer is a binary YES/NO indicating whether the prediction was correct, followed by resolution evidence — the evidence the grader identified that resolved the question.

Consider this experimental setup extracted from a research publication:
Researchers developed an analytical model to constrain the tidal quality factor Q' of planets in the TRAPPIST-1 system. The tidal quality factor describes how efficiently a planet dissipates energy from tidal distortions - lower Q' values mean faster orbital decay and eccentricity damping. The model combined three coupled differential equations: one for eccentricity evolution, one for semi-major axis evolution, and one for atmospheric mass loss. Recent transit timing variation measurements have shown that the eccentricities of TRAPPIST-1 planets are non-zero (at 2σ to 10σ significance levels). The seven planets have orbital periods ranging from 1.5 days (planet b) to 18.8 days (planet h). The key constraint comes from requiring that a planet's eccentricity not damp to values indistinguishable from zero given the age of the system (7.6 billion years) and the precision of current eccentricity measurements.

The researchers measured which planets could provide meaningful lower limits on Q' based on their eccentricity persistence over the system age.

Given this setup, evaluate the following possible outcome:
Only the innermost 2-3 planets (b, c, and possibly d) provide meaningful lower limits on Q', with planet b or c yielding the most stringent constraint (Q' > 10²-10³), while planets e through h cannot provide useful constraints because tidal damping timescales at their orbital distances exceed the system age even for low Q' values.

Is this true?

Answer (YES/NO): NO